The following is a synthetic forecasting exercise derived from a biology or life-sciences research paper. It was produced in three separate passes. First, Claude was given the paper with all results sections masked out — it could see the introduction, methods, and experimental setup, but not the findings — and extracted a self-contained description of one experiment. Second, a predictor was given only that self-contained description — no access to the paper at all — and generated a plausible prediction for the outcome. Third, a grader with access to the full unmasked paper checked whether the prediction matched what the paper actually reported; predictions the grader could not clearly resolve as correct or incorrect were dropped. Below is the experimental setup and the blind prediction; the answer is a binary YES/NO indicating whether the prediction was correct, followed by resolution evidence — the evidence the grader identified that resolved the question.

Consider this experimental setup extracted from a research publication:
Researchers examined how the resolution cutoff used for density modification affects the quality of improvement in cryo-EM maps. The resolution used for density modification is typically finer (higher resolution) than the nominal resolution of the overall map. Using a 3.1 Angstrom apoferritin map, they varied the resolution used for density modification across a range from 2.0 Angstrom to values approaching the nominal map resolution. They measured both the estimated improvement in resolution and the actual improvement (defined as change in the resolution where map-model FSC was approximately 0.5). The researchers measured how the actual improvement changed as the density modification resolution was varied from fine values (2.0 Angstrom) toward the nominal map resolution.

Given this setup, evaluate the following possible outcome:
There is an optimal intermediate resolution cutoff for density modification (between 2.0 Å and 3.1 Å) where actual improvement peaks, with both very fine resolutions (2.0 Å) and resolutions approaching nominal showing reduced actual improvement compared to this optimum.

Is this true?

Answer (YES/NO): NO